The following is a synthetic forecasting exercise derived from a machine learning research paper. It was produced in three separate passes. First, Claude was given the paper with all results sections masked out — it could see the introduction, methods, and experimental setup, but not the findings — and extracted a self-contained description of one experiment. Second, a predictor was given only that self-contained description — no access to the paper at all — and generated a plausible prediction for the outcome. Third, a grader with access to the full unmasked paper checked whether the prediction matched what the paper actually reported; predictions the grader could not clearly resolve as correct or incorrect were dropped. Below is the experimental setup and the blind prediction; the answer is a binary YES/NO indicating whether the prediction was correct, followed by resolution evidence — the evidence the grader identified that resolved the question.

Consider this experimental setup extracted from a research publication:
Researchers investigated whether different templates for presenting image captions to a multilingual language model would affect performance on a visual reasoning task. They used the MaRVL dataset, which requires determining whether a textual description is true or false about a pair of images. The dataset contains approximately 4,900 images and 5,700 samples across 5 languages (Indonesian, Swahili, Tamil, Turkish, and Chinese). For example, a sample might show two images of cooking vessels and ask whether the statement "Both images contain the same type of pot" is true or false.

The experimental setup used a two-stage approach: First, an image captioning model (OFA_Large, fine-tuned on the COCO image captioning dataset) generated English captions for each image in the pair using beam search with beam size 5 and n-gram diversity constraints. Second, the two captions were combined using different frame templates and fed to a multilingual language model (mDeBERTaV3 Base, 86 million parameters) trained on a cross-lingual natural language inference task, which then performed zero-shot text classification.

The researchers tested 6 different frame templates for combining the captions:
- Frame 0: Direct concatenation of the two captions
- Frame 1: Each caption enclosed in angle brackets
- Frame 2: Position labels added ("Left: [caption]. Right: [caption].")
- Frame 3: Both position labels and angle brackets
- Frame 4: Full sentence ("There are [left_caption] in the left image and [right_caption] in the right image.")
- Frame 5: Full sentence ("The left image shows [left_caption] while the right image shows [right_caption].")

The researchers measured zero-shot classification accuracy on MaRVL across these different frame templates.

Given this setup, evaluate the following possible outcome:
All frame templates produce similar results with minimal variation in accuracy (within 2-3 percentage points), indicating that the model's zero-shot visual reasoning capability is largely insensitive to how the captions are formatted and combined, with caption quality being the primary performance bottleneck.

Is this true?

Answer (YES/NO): NO